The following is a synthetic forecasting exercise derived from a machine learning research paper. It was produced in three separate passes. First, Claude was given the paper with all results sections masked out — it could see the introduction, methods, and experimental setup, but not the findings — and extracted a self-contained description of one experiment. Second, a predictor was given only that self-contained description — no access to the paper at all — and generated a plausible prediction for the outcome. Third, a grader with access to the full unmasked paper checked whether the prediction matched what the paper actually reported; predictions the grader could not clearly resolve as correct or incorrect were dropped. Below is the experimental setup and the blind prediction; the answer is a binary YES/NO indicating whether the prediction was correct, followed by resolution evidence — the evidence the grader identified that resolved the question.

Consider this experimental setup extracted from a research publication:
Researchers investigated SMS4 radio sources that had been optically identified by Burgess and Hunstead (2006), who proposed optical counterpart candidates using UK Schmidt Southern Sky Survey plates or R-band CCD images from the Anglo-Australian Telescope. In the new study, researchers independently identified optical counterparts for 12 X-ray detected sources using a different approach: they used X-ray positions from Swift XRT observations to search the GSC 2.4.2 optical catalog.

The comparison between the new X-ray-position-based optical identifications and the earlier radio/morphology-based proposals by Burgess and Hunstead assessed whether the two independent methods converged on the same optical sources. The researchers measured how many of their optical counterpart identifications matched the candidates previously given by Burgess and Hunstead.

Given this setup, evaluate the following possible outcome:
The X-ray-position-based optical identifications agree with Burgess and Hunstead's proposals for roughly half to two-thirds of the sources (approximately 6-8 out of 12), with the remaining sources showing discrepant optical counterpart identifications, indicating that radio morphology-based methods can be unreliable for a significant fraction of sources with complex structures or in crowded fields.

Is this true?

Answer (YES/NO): NO